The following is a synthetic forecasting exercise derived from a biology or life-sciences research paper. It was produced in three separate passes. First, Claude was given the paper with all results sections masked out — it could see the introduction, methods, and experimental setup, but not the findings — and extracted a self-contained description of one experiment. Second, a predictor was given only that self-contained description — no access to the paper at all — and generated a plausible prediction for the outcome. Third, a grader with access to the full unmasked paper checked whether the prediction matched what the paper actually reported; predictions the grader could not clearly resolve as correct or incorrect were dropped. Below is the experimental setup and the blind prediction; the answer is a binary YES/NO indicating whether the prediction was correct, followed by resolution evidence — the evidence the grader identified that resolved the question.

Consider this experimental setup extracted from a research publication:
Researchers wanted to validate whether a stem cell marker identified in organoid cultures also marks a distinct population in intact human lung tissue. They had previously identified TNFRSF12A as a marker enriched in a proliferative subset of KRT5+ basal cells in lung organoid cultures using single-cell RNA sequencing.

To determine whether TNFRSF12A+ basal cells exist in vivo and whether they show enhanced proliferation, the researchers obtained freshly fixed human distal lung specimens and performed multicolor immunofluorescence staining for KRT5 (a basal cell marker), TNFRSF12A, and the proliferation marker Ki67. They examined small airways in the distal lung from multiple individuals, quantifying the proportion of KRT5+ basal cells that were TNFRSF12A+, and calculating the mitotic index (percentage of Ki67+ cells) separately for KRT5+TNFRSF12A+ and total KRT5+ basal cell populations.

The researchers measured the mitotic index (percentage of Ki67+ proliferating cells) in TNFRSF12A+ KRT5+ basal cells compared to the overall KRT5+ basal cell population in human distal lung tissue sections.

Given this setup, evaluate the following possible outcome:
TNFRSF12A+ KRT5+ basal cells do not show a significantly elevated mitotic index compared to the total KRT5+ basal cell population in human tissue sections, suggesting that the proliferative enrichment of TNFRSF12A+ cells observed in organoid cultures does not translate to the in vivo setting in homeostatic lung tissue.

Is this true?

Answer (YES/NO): NO